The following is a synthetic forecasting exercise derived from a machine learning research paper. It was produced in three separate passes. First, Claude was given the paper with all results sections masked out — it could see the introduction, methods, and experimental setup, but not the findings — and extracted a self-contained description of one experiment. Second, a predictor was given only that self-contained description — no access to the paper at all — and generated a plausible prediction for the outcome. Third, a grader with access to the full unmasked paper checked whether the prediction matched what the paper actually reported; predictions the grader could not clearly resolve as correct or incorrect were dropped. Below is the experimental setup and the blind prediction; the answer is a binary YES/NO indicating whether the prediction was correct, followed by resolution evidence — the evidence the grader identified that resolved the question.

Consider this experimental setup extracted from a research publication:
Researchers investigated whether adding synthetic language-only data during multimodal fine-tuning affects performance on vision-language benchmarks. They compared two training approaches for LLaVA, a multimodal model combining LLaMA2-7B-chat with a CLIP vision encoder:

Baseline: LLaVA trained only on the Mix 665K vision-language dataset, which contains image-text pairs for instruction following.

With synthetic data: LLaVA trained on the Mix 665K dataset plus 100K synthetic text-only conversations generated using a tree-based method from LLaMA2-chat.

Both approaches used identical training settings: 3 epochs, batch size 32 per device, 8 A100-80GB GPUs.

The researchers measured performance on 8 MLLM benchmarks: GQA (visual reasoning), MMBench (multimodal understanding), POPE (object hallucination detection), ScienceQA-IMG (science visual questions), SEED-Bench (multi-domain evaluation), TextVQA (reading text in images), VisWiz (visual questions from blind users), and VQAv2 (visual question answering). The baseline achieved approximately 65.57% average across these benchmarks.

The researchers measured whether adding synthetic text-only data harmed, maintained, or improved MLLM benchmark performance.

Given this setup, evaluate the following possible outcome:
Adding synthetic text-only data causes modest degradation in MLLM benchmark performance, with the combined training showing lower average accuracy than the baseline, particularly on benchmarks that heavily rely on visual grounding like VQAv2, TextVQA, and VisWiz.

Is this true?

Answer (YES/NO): NO